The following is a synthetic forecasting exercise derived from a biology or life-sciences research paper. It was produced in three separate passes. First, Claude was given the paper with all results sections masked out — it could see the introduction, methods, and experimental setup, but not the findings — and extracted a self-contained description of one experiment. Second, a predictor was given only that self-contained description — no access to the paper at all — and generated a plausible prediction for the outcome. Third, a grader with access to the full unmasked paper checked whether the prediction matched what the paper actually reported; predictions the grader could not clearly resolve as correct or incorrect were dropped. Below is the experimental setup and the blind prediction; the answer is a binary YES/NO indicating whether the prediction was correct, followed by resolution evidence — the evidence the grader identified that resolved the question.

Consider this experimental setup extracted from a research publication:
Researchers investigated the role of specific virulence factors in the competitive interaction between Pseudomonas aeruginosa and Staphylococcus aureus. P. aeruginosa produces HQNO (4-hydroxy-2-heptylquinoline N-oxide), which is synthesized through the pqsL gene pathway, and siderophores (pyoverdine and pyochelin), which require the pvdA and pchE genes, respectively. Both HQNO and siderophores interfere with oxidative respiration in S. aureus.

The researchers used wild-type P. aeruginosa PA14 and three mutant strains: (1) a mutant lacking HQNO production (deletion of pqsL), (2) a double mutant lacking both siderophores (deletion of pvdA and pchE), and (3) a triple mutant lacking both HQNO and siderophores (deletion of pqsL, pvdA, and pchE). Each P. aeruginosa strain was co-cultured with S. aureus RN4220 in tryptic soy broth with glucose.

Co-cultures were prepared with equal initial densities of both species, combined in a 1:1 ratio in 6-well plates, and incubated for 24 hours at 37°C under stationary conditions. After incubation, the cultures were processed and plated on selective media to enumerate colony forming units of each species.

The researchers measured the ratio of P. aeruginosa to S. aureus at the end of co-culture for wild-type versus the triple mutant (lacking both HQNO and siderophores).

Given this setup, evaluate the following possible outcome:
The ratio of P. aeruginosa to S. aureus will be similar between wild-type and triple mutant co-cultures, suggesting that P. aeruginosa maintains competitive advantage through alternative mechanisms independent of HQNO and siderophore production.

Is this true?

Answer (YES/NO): NO